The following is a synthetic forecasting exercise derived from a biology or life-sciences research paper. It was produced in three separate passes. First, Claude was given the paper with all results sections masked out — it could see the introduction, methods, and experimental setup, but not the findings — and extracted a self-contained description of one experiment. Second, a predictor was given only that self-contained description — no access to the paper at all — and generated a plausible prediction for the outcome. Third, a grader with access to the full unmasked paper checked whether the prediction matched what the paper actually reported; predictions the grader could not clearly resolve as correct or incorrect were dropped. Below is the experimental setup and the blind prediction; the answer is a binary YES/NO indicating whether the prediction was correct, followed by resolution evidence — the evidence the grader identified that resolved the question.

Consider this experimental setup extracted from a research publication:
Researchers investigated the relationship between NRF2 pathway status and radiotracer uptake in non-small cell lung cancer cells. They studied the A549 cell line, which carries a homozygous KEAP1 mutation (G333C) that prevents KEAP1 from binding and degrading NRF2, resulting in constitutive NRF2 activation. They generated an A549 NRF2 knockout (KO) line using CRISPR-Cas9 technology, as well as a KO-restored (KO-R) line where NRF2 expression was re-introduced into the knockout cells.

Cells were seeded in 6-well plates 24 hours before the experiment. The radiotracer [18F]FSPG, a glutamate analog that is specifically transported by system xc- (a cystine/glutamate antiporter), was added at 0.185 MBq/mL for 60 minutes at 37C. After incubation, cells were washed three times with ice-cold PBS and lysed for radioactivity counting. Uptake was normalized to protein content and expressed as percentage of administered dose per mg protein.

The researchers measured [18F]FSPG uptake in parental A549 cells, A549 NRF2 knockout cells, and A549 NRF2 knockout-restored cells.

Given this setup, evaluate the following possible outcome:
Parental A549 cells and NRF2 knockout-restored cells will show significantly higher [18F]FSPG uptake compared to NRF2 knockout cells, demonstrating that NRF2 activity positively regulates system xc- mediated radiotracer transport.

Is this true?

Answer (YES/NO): YES